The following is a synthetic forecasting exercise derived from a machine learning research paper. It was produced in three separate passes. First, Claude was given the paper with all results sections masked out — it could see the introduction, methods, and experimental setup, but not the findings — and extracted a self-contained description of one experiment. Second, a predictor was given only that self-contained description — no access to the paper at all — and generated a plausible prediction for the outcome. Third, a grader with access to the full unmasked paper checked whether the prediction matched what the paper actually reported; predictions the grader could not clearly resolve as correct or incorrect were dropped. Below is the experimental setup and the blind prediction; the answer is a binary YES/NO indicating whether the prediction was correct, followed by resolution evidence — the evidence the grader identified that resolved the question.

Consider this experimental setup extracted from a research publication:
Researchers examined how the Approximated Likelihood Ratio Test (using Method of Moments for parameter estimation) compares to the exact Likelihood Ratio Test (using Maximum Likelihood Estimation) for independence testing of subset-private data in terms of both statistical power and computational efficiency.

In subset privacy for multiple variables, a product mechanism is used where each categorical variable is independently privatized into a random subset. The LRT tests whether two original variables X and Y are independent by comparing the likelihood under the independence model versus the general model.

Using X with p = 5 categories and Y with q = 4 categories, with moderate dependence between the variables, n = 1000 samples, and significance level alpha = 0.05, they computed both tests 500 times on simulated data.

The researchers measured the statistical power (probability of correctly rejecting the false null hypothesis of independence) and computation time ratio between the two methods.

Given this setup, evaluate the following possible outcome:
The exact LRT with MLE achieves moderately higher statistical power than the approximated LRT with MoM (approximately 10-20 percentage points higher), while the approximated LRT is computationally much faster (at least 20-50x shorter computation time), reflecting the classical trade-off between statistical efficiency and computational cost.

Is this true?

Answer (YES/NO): NO